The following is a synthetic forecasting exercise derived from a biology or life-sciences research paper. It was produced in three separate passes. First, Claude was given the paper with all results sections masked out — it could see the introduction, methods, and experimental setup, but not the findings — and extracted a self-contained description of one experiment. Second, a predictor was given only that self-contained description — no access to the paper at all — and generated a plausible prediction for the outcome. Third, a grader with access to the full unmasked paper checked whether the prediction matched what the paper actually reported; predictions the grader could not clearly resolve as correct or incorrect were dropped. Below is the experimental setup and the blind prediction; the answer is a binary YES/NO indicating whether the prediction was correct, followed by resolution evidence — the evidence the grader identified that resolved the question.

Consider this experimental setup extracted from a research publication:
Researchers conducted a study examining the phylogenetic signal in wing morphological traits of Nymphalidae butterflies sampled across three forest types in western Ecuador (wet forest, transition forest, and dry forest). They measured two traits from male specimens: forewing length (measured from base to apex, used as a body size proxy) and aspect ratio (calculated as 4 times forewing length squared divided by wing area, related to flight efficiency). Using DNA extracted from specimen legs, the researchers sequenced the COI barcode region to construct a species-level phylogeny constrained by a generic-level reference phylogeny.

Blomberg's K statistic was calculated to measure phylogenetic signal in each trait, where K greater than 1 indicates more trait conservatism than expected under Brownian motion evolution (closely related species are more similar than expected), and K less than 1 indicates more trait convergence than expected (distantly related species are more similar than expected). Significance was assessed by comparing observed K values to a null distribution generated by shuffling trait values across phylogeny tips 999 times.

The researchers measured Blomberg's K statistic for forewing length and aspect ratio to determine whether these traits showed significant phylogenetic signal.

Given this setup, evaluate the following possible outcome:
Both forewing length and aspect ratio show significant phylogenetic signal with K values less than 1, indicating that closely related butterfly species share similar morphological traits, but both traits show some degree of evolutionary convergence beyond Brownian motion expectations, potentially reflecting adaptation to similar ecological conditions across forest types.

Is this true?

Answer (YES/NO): YES